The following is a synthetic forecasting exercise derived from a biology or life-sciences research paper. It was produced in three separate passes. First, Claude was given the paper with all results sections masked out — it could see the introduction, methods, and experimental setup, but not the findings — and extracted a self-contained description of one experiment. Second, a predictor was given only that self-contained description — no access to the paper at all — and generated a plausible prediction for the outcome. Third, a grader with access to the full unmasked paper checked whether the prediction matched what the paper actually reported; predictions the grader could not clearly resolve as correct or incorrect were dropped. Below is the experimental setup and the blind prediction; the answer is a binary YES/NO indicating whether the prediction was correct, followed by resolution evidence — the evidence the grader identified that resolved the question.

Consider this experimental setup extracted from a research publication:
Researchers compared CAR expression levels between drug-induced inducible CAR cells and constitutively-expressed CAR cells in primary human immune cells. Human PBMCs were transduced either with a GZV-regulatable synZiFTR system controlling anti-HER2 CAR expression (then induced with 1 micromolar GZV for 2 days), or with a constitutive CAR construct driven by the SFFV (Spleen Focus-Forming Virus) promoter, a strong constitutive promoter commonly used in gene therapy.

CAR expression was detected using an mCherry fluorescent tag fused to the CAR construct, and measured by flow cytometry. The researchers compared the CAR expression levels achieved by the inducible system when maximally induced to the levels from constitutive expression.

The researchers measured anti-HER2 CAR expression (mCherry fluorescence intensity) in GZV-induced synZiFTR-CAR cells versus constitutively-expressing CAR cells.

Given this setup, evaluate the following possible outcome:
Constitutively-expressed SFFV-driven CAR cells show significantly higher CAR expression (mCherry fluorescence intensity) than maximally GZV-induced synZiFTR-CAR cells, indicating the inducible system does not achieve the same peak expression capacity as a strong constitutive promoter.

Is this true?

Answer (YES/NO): NO